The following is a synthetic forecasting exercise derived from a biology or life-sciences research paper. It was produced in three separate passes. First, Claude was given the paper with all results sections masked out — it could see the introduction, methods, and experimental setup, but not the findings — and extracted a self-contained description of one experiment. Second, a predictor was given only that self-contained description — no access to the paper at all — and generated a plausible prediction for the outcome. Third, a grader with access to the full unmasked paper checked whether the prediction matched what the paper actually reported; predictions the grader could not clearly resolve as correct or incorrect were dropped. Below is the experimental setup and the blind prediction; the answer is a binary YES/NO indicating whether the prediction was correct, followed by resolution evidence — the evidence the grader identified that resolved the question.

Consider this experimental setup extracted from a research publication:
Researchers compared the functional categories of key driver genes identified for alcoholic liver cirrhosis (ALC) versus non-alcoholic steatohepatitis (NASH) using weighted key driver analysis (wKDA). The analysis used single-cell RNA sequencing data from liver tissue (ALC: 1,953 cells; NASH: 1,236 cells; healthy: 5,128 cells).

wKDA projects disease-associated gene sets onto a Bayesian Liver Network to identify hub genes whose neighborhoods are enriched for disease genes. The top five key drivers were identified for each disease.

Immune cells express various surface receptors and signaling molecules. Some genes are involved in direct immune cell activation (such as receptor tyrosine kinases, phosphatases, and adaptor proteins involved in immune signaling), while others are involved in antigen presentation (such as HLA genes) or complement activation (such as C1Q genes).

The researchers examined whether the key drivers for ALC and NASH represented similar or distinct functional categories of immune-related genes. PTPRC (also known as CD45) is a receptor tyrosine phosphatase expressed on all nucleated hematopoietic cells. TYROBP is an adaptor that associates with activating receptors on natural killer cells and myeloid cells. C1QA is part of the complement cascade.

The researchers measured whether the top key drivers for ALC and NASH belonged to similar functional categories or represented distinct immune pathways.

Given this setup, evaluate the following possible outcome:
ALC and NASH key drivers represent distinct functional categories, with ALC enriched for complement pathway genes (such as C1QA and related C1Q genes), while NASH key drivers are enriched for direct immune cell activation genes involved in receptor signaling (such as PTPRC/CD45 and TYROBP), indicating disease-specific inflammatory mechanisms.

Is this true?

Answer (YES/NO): NO